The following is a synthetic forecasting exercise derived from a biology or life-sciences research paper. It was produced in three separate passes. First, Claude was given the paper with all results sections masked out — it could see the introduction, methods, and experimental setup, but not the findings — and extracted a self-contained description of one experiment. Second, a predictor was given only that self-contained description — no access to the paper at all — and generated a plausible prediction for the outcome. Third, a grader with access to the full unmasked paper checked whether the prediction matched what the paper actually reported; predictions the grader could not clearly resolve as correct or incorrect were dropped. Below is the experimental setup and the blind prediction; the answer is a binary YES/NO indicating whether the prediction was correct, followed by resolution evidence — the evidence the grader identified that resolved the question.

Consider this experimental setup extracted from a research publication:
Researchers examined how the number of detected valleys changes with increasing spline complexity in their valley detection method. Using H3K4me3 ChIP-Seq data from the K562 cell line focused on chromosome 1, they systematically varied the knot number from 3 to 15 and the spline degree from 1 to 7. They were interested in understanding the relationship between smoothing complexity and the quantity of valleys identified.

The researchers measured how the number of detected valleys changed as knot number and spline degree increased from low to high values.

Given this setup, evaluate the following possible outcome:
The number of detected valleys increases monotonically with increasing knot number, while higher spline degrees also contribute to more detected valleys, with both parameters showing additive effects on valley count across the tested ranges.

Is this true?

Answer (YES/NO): NO